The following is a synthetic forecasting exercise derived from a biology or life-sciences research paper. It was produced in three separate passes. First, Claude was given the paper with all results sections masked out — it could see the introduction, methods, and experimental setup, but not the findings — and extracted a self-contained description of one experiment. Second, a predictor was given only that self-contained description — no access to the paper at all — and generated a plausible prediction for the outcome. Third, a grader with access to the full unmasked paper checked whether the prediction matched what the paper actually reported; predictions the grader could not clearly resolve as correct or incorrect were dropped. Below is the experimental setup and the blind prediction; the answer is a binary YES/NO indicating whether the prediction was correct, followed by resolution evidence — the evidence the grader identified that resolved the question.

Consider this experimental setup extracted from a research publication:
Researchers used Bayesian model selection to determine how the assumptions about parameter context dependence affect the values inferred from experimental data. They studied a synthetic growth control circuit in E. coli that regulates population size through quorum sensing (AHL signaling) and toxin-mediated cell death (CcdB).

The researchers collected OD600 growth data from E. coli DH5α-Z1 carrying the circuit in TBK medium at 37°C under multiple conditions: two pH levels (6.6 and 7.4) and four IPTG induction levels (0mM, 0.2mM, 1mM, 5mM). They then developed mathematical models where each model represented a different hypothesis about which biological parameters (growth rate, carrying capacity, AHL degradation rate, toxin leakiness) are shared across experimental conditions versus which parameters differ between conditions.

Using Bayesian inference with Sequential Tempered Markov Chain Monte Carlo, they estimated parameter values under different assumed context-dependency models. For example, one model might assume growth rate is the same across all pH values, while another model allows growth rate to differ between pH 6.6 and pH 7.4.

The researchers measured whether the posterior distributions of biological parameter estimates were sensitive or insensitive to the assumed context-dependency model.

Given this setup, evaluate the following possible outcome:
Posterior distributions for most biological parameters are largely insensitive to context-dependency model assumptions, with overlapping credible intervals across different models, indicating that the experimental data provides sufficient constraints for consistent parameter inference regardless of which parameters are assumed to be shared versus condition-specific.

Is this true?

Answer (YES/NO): NO